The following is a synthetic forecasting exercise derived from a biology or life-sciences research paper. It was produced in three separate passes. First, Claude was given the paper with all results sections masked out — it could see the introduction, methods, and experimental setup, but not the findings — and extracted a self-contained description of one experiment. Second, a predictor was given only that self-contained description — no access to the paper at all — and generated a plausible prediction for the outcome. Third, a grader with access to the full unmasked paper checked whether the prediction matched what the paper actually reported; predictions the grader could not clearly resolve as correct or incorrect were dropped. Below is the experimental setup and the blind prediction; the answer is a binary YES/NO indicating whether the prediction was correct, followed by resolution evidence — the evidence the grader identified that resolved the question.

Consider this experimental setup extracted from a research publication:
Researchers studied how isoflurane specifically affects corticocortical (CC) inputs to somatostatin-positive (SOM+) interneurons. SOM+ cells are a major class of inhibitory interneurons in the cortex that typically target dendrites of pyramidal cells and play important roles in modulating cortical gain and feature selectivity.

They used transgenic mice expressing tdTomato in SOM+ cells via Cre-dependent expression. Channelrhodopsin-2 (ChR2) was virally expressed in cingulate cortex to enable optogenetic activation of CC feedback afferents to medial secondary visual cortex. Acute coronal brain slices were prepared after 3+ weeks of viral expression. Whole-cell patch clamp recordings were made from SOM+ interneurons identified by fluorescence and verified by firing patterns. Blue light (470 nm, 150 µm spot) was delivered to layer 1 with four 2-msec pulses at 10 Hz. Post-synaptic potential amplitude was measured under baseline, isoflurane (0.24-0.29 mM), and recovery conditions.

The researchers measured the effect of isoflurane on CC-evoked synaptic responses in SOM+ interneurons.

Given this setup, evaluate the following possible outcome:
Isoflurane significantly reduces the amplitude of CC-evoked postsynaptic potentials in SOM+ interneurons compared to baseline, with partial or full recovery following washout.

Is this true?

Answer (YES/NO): YES